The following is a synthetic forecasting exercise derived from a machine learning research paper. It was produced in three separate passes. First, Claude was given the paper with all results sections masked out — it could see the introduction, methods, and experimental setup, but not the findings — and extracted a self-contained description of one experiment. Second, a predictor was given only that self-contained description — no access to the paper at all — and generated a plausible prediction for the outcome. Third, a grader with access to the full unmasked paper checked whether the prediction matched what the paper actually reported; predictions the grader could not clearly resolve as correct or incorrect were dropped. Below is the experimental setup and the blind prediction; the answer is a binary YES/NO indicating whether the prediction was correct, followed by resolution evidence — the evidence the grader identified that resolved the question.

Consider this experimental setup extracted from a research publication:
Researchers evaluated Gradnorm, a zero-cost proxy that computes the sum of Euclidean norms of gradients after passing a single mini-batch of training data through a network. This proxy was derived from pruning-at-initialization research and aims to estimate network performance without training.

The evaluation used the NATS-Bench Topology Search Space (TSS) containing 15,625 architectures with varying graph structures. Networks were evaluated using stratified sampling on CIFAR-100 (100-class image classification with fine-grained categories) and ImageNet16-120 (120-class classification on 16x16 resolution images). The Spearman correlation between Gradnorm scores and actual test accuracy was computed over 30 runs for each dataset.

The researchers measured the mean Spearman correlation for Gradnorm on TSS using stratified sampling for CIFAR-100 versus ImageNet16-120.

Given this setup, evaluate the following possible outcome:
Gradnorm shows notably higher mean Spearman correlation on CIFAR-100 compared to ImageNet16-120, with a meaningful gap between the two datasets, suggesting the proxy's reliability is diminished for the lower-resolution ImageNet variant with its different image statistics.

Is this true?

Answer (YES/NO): YES